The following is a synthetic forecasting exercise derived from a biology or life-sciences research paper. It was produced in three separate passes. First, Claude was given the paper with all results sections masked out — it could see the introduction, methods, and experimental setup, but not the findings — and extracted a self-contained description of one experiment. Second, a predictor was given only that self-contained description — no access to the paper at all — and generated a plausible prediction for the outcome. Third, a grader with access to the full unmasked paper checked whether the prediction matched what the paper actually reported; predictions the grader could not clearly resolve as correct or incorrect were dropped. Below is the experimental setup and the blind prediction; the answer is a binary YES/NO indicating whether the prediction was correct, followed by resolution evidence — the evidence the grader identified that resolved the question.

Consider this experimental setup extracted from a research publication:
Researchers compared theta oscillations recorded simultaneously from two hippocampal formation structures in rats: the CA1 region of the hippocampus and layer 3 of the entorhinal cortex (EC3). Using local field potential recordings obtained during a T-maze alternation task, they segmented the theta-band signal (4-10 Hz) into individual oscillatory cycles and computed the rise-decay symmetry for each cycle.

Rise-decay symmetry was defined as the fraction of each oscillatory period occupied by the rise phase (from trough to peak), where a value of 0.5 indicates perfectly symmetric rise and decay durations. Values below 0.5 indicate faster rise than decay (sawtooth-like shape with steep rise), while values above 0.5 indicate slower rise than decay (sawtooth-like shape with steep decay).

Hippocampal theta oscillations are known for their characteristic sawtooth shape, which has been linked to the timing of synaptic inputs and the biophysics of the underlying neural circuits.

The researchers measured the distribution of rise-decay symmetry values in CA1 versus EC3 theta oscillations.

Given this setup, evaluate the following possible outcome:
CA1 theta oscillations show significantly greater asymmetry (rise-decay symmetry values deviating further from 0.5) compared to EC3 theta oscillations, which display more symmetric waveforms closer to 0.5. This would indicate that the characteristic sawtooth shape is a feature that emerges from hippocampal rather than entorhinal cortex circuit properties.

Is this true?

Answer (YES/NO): NO